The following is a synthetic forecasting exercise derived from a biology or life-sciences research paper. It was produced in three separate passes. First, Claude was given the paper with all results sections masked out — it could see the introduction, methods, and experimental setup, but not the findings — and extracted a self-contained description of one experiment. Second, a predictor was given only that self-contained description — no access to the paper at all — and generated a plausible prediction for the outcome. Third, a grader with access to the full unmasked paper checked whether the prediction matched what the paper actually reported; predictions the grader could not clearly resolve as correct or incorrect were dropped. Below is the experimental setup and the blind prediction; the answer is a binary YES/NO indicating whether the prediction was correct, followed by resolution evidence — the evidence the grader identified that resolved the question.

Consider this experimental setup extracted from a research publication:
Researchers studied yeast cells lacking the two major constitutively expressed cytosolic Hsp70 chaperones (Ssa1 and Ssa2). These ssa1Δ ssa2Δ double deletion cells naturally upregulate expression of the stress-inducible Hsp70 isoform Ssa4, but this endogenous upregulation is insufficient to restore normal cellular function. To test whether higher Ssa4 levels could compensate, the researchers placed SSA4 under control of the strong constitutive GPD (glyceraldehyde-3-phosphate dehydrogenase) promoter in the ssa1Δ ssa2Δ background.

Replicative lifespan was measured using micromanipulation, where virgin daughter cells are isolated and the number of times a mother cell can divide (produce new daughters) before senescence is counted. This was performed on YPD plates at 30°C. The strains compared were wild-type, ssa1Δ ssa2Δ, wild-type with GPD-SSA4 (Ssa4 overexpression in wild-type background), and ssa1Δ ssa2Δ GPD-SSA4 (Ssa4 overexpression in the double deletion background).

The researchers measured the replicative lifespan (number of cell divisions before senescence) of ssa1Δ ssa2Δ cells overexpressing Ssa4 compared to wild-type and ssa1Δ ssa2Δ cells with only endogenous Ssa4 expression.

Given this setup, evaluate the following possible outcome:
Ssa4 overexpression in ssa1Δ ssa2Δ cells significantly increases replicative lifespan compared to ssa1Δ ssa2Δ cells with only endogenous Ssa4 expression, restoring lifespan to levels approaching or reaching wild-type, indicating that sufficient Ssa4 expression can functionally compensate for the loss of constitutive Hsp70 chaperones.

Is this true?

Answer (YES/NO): YES